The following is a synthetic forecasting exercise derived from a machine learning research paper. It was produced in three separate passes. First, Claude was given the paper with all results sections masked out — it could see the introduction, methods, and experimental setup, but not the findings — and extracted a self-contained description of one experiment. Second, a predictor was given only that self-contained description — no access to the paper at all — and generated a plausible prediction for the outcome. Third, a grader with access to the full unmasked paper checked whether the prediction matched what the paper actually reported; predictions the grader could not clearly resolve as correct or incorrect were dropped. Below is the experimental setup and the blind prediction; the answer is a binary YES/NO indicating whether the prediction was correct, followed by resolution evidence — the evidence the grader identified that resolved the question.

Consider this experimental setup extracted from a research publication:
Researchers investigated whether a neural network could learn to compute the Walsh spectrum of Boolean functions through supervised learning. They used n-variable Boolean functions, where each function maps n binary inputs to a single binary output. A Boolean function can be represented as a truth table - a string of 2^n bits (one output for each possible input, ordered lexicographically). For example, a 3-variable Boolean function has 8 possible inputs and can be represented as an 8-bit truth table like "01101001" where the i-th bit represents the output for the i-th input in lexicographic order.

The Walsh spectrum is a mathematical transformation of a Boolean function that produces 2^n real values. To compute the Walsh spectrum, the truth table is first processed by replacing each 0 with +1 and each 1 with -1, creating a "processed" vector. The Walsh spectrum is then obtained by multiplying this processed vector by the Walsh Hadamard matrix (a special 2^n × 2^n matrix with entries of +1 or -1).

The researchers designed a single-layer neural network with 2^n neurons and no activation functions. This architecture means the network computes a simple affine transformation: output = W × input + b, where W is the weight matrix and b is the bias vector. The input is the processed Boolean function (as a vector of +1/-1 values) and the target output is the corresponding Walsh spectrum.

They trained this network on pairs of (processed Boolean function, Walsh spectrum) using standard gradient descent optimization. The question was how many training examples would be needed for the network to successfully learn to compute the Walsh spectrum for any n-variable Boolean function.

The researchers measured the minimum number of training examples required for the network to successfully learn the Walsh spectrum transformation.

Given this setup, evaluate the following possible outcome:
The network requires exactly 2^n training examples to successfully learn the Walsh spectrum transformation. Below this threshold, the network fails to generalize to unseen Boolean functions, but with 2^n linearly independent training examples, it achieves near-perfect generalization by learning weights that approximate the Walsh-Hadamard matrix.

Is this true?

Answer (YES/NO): YES